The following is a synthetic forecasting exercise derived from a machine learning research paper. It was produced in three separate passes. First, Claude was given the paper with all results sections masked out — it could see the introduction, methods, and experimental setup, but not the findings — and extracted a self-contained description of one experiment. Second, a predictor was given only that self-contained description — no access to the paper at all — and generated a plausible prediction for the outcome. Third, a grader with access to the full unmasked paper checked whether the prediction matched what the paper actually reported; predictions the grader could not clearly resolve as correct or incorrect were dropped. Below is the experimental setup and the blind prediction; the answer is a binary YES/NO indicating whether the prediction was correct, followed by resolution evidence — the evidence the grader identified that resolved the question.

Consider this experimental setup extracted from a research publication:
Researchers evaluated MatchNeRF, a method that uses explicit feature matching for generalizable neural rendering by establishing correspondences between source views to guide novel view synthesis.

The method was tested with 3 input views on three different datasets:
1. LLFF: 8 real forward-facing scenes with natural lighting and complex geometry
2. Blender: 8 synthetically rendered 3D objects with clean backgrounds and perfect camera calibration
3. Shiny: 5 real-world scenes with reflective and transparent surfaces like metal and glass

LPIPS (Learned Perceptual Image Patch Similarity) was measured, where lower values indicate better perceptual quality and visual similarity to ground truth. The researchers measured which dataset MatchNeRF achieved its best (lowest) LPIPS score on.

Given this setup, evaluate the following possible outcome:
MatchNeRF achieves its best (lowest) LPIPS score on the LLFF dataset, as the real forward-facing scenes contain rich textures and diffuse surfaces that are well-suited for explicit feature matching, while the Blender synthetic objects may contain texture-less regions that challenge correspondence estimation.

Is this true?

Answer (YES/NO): NO